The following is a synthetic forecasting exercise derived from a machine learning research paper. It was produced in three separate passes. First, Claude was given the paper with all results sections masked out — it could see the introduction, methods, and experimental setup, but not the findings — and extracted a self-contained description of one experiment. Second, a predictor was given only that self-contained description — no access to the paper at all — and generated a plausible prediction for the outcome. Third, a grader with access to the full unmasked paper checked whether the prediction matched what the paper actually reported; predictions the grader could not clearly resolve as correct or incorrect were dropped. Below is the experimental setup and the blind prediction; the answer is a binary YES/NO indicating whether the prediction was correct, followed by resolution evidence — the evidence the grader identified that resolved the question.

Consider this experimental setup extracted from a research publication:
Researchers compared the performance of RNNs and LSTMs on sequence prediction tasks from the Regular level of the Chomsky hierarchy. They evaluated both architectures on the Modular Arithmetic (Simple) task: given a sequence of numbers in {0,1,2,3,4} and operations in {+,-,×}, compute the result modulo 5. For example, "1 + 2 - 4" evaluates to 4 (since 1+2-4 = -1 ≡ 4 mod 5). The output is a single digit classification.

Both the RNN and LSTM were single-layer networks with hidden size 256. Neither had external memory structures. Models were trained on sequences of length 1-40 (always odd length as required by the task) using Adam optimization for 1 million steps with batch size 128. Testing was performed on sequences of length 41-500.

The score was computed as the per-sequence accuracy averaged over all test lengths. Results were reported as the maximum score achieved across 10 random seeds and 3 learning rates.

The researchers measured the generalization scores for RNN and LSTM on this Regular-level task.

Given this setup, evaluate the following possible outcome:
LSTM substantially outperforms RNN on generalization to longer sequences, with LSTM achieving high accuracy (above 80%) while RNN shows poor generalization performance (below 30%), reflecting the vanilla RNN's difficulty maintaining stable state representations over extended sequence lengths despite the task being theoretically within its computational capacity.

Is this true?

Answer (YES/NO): NO